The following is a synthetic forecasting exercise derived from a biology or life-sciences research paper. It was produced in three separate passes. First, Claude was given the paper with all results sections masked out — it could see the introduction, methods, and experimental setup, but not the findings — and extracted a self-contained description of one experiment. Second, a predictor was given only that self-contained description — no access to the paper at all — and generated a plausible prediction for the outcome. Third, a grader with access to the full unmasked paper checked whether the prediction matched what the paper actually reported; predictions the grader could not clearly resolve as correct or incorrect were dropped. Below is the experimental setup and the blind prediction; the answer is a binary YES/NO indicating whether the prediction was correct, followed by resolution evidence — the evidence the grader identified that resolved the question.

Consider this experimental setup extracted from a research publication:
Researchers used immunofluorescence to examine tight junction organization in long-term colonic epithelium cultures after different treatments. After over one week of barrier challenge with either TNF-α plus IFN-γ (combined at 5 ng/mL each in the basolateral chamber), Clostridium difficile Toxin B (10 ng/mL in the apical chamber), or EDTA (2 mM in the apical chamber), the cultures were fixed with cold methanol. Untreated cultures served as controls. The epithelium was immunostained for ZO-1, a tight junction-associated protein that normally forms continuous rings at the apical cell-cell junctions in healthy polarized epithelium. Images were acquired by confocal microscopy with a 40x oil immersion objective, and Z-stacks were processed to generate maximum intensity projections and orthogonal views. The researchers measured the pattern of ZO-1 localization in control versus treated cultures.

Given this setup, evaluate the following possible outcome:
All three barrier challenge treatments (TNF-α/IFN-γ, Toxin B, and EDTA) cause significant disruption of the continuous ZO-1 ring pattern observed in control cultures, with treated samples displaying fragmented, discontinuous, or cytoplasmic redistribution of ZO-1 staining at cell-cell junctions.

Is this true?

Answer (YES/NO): NO